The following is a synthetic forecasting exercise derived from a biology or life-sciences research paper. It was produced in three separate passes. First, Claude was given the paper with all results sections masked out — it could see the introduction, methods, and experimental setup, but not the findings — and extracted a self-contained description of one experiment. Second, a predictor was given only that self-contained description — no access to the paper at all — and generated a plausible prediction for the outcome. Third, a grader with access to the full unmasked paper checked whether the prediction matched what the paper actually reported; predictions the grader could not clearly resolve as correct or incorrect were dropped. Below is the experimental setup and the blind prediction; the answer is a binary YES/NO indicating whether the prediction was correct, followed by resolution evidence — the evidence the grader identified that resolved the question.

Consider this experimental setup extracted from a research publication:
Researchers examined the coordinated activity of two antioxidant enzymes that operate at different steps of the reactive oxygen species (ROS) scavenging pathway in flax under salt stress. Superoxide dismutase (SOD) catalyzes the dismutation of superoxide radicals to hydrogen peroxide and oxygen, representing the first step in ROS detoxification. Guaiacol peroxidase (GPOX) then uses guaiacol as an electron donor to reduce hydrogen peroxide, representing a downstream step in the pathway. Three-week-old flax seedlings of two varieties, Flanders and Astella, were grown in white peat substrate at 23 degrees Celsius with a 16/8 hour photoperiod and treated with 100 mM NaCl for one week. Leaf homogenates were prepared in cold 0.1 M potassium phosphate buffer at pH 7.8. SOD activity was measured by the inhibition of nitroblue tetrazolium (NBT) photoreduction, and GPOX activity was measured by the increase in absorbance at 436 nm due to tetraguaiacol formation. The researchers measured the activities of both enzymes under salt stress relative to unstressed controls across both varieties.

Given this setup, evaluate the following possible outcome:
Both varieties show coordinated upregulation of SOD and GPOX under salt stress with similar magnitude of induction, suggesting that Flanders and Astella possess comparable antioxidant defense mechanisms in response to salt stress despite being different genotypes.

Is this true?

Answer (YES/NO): NO